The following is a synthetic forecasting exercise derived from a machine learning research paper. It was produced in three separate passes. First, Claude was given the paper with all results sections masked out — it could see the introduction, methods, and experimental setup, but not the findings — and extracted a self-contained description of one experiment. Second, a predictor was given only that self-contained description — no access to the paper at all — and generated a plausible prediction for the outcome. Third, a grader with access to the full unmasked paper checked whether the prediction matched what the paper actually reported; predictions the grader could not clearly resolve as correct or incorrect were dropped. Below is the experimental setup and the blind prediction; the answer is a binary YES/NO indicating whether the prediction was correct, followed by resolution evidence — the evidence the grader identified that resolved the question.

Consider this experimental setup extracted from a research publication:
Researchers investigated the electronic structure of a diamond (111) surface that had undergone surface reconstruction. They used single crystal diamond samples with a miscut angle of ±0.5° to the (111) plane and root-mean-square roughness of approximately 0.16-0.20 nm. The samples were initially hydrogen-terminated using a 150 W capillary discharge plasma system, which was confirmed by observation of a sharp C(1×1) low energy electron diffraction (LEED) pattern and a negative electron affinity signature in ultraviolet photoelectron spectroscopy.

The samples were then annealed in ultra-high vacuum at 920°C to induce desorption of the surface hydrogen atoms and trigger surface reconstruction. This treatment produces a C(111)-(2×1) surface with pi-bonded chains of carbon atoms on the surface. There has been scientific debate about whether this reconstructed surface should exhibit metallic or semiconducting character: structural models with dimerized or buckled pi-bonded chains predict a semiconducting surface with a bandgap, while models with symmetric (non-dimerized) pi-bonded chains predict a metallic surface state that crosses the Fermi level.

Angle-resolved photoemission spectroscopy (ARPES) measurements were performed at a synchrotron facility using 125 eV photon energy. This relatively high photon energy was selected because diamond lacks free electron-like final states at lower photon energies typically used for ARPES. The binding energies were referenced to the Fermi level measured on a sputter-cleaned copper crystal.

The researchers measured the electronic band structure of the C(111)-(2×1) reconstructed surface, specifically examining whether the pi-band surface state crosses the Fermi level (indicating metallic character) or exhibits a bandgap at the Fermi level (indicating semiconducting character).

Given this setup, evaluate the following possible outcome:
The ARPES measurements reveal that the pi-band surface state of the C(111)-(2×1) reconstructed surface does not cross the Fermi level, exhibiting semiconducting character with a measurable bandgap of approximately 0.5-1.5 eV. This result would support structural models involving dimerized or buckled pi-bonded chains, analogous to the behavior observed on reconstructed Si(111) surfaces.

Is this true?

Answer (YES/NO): NO